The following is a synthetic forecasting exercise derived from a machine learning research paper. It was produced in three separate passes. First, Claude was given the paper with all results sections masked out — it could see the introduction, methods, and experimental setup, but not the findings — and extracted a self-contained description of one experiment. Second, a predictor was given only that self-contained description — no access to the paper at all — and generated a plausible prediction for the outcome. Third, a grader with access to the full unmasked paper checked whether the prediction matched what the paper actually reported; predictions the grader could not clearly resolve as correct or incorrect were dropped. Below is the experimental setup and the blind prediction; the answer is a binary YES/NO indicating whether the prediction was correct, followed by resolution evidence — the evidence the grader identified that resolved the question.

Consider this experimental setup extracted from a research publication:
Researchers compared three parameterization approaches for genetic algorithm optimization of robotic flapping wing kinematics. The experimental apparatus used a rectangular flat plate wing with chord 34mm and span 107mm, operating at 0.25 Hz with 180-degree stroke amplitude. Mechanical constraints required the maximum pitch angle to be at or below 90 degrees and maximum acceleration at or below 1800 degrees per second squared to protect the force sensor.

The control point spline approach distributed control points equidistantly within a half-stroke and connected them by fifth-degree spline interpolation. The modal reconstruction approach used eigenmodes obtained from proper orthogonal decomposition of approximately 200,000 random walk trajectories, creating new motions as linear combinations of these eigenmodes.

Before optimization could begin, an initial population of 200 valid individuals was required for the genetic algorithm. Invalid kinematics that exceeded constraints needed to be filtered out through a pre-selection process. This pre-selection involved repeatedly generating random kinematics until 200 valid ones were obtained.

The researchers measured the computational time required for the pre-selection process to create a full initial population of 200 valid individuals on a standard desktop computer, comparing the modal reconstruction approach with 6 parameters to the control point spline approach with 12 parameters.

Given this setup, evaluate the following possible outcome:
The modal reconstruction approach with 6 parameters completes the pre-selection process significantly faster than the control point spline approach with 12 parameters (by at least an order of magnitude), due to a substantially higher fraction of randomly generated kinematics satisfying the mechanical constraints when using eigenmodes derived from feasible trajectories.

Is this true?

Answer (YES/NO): NO